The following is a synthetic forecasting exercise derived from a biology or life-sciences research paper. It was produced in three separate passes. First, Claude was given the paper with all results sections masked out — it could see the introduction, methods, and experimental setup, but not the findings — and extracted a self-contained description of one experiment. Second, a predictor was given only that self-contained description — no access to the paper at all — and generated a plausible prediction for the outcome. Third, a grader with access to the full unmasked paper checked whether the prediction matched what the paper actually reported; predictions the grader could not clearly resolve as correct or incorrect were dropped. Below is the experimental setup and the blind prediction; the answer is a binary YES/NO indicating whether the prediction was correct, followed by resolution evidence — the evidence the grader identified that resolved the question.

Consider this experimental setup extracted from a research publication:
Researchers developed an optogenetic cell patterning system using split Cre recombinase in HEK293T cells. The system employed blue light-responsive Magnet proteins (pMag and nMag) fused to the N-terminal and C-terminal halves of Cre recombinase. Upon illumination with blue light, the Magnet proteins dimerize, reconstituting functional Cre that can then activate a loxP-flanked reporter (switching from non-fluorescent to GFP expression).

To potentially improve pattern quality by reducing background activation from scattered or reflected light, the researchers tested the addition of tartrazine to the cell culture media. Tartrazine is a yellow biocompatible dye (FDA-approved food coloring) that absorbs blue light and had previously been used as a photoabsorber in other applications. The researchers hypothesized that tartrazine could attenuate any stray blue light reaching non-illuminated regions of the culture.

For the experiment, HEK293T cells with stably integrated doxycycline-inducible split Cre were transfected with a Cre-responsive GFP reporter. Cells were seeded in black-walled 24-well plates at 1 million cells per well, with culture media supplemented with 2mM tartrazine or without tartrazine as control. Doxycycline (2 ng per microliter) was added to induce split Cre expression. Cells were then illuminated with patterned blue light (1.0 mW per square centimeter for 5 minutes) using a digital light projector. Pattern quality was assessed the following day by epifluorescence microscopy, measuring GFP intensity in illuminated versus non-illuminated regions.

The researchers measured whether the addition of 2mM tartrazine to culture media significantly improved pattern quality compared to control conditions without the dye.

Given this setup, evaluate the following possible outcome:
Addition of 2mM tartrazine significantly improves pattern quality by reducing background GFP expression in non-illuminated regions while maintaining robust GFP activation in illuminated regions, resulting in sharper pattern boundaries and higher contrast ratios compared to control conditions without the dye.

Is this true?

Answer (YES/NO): NO